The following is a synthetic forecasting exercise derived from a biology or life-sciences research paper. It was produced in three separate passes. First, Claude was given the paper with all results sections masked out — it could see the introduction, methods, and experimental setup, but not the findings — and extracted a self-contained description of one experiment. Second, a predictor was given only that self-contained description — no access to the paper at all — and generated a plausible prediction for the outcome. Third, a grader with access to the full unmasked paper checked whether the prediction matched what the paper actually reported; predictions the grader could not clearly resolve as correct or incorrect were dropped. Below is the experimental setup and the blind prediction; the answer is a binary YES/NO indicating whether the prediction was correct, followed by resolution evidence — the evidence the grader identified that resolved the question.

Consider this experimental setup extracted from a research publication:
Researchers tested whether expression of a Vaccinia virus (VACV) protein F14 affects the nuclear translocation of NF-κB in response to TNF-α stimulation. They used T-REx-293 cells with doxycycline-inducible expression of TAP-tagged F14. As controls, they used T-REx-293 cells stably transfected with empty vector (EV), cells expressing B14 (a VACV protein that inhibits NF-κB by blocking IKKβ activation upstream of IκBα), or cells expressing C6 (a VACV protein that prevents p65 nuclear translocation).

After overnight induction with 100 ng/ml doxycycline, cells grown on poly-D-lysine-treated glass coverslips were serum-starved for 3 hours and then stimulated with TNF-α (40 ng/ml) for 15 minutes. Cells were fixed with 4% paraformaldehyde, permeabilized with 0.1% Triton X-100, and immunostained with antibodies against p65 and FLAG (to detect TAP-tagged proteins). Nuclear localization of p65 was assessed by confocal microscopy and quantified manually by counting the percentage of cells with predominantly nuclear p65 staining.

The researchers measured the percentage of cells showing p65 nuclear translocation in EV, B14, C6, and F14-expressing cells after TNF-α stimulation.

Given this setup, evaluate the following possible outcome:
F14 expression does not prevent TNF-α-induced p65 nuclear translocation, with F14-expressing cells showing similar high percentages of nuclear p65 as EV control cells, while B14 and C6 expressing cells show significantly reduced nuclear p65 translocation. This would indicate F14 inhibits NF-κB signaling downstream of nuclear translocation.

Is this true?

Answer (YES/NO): NO